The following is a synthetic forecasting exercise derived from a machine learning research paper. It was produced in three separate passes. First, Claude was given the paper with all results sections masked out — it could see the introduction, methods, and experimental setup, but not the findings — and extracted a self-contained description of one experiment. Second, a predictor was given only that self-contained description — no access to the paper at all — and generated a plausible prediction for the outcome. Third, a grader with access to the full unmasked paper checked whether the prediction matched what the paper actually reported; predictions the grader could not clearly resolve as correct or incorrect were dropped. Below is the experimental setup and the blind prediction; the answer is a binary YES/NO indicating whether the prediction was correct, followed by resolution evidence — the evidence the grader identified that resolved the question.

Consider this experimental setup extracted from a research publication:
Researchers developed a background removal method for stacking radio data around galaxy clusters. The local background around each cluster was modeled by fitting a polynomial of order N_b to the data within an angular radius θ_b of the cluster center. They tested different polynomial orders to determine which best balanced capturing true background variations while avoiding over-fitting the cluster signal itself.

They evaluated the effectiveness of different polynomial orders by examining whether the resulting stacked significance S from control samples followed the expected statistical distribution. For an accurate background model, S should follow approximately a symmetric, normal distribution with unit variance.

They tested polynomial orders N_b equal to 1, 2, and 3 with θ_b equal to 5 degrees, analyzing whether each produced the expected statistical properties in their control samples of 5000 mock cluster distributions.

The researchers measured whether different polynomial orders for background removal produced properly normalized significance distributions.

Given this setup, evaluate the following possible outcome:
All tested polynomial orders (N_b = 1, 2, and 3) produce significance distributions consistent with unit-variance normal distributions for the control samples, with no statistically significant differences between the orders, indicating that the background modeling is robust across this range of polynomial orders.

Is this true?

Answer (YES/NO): NO